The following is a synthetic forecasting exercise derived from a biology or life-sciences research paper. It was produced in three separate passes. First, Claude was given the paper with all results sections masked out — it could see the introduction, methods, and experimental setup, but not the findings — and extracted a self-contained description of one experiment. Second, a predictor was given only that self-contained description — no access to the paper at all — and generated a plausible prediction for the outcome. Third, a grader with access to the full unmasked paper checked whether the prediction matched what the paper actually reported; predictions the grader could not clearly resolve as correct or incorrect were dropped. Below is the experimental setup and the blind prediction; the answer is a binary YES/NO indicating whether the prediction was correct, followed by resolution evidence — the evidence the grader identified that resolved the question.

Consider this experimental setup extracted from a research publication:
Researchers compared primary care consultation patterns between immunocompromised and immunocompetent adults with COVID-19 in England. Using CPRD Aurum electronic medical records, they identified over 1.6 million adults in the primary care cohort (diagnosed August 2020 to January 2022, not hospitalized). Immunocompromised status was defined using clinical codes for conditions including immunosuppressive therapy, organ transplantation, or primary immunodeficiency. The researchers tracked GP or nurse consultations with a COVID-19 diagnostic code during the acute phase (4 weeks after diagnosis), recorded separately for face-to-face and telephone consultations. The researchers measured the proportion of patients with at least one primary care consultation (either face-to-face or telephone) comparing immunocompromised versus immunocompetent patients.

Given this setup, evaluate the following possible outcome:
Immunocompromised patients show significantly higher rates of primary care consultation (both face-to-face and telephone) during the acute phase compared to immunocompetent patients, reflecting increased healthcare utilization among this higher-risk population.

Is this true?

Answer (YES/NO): YES